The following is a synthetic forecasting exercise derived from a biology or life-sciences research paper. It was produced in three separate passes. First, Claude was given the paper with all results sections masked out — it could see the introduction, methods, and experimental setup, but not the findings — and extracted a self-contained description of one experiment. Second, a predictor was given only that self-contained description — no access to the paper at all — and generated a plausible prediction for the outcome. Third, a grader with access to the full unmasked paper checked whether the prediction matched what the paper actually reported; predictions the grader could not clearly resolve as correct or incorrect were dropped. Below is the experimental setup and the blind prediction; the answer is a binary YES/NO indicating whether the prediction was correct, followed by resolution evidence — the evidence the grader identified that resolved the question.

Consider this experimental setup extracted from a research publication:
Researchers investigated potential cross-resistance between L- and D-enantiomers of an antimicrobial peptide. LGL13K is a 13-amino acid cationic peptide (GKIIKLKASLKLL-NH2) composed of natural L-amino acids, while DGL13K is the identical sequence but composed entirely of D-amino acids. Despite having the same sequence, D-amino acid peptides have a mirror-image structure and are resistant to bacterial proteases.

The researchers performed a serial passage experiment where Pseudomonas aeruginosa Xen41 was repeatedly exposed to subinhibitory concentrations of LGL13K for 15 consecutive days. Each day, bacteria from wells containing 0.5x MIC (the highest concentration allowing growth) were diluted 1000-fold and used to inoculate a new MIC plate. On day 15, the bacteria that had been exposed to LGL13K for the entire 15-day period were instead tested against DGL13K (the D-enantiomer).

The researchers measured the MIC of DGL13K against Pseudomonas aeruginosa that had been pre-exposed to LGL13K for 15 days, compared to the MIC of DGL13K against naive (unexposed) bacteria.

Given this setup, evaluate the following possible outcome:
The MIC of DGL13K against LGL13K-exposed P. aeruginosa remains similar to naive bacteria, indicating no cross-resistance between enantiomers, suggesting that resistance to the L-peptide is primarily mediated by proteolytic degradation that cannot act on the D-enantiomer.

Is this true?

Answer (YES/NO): NO